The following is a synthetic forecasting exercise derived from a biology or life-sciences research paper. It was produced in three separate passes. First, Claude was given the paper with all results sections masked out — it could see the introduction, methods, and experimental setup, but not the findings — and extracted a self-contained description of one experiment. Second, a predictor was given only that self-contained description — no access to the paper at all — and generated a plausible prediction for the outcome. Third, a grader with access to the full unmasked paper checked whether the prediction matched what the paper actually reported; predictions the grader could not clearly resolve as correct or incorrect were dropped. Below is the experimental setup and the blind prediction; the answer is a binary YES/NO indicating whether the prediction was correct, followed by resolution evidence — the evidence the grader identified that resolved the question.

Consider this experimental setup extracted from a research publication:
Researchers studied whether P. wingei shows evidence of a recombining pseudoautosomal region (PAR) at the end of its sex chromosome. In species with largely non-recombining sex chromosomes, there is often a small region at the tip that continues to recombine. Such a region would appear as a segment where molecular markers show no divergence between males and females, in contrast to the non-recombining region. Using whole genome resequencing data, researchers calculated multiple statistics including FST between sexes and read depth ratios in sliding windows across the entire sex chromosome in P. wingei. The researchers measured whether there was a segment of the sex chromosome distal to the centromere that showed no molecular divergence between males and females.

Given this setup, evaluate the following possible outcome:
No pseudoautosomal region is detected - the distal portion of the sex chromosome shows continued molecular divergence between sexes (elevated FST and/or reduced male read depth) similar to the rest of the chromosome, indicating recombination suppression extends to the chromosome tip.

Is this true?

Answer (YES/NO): NO